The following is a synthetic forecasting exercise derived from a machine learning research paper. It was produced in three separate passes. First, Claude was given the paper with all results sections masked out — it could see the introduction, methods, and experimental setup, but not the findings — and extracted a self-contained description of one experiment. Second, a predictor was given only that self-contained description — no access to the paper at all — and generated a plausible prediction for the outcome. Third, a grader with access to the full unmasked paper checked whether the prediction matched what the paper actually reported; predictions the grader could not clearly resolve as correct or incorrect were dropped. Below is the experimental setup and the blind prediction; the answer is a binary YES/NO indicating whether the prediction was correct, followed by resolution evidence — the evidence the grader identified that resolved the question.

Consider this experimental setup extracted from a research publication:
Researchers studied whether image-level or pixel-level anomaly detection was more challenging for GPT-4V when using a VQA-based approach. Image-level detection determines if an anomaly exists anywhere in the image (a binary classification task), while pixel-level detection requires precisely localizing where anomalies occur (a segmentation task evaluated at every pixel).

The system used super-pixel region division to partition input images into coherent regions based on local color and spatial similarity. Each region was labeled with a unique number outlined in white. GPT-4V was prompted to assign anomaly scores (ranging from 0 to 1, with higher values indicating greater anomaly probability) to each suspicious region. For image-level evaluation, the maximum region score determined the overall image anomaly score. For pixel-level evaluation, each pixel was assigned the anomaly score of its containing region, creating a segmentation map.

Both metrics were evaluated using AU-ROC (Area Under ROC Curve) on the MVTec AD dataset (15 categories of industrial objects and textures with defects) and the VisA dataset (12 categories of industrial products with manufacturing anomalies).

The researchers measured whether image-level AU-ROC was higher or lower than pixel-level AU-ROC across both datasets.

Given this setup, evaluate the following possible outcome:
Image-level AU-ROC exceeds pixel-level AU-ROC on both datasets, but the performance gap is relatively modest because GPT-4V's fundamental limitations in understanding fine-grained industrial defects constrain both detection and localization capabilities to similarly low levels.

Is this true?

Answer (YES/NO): NO